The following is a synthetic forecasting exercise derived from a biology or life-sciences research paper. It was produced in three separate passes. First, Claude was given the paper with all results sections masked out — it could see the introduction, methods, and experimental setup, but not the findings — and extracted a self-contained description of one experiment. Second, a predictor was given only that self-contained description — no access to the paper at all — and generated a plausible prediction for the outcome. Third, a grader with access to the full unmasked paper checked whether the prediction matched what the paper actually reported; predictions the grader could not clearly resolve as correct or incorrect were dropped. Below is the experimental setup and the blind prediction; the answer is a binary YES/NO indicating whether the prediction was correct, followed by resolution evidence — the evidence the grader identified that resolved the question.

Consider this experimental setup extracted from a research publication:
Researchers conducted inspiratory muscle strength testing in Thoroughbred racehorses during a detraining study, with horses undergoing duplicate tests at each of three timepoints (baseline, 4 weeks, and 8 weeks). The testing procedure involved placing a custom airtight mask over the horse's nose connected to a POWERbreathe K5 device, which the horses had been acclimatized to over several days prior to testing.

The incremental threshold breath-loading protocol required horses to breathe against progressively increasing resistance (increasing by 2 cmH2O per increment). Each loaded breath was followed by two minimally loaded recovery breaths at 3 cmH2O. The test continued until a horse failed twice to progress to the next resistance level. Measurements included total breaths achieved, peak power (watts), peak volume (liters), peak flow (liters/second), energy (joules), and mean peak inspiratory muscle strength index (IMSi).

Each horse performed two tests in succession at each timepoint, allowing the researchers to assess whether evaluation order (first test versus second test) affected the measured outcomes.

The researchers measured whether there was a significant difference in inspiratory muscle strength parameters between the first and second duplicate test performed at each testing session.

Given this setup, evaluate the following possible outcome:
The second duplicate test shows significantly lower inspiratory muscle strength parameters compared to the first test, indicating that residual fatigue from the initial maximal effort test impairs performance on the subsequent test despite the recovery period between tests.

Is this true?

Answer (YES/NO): NO